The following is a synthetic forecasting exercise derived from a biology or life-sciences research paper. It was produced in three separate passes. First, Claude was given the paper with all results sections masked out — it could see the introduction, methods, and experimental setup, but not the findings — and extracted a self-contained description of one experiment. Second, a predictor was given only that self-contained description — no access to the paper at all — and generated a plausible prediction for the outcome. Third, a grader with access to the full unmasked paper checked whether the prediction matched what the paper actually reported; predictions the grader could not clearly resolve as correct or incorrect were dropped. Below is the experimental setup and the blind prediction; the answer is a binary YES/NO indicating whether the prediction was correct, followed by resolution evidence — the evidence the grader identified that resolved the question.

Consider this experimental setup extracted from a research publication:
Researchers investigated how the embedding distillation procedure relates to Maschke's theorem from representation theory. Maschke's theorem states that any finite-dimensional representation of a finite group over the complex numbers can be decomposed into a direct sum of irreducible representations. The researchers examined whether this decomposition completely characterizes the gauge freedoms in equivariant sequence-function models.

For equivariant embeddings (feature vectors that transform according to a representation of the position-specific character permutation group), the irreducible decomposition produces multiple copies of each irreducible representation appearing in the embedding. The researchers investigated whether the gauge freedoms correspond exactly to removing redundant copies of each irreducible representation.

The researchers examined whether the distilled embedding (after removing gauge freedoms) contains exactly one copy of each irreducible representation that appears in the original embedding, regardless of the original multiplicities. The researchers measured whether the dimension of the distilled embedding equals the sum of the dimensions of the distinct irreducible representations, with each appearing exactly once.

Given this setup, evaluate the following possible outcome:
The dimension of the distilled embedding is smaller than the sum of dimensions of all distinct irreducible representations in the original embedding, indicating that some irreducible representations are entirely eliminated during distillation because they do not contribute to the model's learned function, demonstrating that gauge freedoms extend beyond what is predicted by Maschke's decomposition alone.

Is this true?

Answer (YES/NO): NO